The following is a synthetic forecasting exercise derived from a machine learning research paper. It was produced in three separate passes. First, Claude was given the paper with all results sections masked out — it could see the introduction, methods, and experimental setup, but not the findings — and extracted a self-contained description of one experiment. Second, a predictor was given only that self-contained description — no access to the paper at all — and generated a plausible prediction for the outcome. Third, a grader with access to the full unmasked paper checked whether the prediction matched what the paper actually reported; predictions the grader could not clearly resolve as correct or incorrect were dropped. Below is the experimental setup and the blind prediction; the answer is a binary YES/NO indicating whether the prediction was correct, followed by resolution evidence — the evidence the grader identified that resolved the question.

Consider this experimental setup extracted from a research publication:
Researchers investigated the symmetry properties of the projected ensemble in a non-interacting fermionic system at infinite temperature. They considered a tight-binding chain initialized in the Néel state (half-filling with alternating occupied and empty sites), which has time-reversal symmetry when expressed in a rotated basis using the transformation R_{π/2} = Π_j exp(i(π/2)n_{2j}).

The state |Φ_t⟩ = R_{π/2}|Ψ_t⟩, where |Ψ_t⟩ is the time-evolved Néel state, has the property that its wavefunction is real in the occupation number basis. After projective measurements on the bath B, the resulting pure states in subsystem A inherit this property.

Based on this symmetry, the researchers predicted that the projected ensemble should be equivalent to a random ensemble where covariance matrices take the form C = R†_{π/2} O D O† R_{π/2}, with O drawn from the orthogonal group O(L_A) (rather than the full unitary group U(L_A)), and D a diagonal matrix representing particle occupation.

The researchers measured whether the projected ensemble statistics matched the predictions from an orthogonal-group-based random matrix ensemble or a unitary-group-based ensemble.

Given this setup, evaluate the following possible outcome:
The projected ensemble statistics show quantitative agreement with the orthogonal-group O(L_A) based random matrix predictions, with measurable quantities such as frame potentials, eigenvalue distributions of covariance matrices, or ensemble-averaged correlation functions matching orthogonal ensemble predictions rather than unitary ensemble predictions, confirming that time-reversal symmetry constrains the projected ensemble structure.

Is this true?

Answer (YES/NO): YES